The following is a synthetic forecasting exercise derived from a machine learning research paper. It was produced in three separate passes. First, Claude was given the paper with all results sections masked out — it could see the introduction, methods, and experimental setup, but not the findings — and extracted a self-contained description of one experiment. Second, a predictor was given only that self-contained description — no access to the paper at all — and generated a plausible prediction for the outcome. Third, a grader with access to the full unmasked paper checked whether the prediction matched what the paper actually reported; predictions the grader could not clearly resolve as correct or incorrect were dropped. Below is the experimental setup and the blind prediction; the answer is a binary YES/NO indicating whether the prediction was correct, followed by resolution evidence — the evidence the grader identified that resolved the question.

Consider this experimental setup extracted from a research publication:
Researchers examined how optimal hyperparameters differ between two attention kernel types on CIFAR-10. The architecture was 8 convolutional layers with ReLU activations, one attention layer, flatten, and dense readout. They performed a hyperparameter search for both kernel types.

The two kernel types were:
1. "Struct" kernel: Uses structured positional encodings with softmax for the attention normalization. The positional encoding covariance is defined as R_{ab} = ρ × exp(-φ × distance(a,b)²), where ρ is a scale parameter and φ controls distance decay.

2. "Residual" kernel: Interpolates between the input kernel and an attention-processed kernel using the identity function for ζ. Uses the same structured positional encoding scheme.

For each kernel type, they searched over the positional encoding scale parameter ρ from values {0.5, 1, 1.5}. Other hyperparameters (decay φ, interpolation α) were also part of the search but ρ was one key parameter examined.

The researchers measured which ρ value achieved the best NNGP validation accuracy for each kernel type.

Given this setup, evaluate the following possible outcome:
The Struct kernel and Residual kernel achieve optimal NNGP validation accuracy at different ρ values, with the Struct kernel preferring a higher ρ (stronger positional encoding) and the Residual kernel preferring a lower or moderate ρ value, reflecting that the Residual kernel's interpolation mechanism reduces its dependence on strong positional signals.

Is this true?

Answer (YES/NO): YES